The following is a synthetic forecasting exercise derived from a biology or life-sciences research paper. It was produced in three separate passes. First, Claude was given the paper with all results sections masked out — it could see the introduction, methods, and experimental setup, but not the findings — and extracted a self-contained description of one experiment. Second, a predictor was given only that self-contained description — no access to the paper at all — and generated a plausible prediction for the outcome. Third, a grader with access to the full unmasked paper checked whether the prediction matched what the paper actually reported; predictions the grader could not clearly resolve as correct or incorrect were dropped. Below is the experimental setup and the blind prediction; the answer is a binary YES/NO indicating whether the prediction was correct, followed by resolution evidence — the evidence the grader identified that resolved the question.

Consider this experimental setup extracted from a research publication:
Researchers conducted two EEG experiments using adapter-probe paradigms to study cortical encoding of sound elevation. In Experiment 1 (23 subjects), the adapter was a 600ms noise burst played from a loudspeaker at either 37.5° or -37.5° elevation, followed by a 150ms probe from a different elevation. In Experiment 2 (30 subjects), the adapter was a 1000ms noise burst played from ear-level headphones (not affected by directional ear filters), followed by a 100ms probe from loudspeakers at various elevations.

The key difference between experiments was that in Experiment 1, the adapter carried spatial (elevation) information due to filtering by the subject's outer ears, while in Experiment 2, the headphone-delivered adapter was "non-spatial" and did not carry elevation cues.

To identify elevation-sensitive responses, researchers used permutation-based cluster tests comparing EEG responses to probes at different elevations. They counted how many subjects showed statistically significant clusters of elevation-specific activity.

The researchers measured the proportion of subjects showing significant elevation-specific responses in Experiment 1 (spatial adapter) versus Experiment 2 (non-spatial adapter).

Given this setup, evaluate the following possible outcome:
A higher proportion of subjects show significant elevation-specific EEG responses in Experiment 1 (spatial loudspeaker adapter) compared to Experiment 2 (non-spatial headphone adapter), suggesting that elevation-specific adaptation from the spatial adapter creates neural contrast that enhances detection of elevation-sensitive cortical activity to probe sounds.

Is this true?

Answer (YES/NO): NO